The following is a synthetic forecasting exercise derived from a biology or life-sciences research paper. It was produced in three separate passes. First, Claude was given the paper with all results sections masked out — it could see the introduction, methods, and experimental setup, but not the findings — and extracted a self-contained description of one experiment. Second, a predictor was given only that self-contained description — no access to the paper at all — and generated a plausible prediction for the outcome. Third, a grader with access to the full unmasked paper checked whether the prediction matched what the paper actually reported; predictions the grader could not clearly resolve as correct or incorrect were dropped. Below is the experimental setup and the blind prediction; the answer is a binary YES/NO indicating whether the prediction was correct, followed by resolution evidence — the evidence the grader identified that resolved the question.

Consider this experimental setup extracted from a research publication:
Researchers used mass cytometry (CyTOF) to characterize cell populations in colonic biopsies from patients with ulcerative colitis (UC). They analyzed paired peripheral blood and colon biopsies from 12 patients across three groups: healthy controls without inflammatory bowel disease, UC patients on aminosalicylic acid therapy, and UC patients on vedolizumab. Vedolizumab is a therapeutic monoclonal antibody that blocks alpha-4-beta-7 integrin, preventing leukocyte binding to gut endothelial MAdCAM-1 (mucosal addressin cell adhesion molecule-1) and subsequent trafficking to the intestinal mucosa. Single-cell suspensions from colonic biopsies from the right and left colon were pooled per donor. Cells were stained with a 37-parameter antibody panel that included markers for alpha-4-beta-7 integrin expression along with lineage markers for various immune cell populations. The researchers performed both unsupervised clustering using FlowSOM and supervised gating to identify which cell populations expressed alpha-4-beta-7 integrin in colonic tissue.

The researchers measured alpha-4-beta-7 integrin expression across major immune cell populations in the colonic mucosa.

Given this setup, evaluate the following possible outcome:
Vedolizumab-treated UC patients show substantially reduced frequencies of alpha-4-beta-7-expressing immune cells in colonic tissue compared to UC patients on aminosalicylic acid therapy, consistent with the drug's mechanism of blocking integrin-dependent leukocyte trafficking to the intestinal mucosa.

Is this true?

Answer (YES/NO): YES